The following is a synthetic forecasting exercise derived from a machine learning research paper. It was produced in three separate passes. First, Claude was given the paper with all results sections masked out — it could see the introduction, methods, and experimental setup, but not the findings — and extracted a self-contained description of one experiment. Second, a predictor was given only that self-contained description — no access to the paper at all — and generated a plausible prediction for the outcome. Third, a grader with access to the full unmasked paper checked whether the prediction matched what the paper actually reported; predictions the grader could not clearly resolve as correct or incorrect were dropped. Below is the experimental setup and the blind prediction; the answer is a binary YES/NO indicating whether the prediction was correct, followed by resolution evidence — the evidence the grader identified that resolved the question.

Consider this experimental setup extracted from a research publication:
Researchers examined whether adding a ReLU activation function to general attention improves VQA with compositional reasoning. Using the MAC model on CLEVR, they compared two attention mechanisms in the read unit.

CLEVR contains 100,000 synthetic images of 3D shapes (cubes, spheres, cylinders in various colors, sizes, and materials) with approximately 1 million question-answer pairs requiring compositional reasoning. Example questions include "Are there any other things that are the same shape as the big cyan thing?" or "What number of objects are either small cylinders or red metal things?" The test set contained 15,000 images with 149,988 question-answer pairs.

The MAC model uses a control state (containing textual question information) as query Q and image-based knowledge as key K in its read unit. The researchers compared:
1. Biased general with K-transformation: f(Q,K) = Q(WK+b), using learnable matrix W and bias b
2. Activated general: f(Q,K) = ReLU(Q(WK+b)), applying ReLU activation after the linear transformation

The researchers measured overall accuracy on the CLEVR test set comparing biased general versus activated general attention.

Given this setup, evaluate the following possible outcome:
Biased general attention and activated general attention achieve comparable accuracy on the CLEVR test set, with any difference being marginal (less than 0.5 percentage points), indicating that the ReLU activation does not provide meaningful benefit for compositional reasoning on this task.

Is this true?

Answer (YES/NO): NO